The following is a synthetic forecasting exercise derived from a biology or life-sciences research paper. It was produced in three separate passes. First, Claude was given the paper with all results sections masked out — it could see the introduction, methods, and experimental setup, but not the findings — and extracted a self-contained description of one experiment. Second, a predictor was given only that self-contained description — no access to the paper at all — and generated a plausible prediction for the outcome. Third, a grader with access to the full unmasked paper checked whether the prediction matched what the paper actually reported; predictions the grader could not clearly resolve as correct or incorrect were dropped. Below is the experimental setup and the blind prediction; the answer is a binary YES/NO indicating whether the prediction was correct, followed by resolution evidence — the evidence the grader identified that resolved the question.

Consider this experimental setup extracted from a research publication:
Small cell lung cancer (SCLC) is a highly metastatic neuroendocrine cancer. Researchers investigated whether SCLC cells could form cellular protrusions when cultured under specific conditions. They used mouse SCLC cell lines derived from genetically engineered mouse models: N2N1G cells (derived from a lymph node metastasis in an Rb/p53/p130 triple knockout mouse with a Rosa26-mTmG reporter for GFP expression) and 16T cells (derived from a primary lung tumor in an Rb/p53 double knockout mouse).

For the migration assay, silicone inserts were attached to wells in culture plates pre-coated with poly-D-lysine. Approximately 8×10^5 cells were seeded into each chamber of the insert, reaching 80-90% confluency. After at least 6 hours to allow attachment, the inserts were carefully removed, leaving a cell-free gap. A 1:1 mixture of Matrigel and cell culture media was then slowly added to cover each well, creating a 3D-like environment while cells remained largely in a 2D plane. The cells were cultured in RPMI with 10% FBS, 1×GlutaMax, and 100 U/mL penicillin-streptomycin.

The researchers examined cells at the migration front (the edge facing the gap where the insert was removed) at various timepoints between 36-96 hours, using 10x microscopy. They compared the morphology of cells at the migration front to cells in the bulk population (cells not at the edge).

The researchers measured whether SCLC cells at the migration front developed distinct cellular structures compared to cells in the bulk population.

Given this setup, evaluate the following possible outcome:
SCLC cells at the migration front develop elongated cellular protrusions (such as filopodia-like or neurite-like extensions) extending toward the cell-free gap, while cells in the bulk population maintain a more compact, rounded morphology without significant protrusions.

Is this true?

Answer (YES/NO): NO